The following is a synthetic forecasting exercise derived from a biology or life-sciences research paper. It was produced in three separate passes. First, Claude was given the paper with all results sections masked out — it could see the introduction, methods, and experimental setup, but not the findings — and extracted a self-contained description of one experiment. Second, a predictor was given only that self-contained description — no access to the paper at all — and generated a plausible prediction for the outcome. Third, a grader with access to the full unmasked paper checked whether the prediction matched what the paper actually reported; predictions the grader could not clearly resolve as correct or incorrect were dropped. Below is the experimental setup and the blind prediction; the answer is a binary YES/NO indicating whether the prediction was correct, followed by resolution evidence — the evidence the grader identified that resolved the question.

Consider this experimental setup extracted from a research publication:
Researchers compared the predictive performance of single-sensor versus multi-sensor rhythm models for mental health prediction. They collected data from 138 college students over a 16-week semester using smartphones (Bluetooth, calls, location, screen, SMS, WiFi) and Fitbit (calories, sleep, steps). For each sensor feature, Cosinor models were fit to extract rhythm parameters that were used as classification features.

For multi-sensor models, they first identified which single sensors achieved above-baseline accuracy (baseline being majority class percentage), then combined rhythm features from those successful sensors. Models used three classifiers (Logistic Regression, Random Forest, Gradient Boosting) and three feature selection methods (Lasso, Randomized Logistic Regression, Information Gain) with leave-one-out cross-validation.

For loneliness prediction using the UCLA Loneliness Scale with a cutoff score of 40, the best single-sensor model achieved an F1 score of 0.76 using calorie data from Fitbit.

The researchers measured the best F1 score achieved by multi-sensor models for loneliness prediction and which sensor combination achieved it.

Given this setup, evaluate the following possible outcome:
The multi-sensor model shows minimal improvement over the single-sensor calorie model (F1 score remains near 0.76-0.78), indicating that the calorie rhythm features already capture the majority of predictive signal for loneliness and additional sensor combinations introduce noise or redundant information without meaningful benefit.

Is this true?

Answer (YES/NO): NO